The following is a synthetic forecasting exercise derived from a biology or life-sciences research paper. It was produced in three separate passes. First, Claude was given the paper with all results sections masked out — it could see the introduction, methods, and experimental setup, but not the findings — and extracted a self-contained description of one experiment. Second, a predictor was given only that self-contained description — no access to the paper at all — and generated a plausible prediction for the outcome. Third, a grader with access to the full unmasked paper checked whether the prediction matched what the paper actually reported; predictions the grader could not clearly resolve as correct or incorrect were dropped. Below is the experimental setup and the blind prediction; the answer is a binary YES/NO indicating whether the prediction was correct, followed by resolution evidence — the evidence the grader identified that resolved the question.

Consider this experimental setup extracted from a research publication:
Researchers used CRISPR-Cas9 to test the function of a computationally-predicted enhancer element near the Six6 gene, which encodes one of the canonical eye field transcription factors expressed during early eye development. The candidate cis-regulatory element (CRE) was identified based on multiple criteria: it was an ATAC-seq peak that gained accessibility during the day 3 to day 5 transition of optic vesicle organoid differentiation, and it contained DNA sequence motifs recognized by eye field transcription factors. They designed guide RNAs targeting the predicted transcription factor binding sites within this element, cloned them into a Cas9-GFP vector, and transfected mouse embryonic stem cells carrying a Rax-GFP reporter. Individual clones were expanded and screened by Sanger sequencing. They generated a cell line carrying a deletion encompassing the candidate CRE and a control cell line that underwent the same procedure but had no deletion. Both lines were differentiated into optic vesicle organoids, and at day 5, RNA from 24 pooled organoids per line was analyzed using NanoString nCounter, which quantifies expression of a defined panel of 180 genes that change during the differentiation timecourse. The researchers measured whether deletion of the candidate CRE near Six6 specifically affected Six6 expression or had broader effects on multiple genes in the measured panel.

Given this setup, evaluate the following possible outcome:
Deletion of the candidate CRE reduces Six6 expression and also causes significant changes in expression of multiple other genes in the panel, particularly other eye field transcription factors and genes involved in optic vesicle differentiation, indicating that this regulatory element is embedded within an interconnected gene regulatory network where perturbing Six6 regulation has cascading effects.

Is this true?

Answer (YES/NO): YES